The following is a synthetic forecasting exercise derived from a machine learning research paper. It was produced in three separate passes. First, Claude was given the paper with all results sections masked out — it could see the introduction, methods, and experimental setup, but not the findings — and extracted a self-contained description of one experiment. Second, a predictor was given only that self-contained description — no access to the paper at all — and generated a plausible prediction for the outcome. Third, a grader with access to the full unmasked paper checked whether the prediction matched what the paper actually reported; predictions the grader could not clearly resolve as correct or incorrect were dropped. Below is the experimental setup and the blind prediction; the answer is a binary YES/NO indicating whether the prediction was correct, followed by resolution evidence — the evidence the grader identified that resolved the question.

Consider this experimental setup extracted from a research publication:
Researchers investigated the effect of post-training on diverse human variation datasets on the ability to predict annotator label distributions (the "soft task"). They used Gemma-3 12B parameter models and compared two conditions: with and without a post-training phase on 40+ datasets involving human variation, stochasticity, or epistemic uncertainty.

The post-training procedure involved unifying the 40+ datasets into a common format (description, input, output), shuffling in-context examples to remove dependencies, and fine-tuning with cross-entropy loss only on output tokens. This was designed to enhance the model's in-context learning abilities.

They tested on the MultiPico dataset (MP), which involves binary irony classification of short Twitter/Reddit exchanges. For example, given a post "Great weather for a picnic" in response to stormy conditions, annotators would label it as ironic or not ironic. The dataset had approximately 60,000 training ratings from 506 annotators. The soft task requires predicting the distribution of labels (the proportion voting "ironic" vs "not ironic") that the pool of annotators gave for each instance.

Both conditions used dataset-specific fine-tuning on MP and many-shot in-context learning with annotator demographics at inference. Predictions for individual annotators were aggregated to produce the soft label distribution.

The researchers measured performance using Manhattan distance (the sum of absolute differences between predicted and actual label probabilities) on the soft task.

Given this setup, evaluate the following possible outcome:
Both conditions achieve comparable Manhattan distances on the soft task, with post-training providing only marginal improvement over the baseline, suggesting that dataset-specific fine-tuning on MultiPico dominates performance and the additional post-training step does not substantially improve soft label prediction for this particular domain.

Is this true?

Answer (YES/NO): NO